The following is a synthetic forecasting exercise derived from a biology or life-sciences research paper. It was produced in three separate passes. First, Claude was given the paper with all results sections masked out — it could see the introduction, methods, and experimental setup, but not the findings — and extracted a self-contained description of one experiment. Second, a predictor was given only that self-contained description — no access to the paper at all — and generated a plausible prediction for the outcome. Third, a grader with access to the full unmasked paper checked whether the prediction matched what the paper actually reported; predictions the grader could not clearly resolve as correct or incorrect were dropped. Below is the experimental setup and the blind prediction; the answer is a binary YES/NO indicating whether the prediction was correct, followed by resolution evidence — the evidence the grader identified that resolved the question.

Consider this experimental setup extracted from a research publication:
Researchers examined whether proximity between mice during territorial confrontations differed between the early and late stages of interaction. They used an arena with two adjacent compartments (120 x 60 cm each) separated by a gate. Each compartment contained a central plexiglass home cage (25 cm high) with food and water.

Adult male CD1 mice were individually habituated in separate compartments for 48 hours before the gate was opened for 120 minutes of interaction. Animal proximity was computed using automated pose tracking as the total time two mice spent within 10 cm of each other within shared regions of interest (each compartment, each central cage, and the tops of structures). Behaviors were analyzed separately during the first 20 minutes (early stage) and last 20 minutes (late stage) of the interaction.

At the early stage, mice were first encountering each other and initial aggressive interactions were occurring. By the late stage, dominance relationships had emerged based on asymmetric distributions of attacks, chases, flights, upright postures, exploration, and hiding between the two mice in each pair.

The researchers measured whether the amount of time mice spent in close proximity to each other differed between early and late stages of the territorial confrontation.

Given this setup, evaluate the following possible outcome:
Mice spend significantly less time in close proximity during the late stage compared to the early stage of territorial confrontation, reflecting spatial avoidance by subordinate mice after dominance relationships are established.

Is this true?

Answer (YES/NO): YES